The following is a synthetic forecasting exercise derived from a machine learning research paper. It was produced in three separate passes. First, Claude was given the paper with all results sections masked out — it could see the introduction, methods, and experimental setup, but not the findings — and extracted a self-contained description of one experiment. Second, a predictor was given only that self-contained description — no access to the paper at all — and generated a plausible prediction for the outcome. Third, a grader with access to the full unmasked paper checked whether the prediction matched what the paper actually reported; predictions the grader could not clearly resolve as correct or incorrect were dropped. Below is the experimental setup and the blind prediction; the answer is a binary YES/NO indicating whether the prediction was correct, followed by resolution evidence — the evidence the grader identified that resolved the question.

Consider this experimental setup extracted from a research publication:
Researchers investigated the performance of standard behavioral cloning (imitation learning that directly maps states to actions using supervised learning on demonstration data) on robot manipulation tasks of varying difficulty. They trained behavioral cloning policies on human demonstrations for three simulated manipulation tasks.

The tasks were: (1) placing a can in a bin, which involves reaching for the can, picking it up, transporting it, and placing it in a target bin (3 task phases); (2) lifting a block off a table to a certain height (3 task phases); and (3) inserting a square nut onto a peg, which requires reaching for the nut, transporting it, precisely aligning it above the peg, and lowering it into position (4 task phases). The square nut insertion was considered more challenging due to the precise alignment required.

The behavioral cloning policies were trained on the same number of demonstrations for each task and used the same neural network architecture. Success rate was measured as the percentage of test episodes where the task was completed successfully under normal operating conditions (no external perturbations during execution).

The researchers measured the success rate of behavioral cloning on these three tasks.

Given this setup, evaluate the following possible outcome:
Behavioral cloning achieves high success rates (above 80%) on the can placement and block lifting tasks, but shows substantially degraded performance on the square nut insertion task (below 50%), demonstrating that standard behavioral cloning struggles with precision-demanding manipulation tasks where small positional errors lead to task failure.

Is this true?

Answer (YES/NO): YES